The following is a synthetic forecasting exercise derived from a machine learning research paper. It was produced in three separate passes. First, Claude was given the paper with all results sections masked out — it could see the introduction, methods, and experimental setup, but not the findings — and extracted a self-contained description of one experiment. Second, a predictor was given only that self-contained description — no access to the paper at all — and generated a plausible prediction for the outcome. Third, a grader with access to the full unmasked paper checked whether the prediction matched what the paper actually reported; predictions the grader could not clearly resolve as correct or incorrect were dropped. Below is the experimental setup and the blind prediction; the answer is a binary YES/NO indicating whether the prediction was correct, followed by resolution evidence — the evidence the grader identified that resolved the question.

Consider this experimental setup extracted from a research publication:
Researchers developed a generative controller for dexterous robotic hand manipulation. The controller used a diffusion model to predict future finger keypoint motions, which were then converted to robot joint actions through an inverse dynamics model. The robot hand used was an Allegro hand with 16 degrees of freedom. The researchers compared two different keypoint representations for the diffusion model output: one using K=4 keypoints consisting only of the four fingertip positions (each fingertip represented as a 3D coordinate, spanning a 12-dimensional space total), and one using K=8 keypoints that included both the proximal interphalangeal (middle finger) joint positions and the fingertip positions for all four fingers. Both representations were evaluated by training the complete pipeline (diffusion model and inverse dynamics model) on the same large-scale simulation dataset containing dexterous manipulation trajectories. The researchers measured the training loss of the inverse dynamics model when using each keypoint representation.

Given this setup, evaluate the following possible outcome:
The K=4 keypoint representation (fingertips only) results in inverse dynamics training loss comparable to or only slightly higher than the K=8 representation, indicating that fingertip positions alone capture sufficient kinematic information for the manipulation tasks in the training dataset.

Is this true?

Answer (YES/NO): NO